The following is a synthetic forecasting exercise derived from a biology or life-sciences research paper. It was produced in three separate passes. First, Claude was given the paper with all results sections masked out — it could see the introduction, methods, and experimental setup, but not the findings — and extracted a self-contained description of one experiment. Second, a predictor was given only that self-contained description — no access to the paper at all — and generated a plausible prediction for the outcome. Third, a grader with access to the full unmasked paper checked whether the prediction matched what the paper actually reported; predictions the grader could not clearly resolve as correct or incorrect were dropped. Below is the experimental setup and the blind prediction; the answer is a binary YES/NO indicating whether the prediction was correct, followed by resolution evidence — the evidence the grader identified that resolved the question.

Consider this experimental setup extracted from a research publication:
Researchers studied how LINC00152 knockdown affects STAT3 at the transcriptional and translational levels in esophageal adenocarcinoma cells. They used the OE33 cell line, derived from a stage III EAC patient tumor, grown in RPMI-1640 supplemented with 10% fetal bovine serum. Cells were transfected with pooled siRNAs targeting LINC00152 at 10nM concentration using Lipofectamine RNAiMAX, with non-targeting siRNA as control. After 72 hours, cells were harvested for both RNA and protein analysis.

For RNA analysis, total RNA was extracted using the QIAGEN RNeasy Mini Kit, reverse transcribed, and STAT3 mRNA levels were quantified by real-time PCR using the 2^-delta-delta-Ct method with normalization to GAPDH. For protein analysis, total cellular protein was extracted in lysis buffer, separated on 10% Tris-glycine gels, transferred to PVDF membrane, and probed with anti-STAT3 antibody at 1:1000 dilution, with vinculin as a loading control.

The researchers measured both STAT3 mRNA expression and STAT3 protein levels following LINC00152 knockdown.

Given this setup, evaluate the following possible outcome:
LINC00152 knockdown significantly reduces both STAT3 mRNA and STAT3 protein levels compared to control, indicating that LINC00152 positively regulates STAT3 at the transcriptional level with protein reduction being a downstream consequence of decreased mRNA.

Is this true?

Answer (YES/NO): YES